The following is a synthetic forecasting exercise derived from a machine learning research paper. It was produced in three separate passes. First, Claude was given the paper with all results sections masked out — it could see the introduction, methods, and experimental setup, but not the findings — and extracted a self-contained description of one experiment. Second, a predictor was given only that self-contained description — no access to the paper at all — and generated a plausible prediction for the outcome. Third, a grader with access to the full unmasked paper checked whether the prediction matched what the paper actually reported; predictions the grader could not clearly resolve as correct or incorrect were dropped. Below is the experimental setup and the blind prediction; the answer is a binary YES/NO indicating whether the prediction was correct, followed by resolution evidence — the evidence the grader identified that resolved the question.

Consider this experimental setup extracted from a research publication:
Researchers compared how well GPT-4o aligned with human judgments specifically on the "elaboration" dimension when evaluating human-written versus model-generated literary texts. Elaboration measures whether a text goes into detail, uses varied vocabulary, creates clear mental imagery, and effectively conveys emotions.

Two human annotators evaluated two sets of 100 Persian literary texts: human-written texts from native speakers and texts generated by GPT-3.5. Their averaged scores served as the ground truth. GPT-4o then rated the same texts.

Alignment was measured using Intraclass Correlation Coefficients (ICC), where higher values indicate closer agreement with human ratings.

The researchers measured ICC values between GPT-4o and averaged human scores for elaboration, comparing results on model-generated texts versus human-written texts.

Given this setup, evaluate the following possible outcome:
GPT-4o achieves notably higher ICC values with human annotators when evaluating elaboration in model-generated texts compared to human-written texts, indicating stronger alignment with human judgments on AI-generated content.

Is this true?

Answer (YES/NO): NO